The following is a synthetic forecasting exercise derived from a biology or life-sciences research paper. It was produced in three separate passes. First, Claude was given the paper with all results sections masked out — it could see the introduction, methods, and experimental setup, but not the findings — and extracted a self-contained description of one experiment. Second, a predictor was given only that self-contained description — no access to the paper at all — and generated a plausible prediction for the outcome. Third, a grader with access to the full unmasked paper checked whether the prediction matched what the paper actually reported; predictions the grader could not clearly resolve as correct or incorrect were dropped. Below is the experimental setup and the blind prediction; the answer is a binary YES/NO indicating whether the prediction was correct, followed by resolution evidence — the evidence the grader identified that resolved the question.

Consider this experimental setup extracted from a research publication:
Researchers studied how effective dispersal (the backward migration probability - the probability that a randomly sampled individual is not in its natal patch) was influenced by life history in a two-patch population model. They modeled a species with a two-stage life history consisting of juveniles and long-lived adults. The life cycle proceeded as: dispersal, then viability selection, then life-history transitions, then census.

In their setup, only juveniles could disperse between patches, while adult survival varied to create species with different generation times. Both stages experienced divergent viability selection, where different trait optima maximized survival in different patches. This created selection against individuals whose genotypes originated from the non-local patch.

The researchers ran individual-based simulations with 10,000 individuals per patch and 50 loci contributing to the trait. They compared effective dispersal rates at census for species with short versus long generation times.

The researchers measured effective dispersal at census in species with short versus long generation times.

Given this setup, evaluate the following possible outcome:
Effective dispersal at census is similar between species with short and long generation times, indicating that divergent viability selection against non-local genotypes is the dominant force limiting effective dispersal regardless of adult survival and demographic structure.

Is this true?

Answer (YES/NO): NO